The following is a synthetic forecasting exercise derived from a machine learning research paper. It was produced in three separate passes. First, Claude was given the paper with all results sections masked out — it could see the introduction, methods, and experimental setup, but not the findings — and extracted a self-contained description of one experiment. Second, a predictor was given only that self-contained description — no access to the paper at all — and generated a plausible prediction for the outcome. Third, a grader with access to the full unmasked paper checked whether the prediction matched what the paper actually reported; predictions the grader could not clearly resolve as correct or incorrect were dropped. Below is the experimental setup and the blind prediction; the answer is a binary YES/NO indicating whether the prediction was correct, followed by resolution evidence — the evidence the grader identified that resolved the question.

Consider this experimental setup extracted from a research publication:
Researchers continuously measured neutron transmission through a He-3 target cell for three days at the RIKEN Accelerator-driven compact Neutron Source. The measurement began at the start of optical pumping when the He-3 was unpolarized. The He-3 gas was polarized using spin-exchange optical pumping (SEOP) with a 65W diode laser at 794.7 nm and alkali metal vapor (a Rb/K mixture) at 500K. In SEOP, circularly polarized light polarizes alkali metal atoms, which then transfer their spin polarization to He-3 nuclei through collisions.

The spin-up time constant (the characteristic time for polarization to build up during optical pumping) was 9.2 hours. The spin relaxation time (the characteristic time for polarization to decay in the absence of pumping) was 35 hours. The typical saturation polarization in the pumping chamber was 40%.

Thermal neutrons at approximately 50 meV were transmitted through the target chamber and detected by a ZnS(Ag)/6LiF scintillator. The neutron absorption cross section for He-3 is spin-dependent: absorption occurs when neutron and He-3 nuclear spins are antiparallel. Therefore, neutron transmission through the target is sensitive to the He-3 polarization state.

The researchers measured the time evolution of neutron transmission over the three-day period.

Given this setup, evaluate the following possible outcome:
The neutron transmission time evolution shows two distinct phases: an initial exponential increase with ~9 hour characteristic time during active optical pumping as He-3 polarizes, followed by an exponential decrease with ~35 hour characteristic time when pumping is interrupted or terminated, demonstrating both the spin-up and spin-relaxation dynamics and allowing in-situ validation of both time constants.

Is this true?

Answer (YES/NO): NO